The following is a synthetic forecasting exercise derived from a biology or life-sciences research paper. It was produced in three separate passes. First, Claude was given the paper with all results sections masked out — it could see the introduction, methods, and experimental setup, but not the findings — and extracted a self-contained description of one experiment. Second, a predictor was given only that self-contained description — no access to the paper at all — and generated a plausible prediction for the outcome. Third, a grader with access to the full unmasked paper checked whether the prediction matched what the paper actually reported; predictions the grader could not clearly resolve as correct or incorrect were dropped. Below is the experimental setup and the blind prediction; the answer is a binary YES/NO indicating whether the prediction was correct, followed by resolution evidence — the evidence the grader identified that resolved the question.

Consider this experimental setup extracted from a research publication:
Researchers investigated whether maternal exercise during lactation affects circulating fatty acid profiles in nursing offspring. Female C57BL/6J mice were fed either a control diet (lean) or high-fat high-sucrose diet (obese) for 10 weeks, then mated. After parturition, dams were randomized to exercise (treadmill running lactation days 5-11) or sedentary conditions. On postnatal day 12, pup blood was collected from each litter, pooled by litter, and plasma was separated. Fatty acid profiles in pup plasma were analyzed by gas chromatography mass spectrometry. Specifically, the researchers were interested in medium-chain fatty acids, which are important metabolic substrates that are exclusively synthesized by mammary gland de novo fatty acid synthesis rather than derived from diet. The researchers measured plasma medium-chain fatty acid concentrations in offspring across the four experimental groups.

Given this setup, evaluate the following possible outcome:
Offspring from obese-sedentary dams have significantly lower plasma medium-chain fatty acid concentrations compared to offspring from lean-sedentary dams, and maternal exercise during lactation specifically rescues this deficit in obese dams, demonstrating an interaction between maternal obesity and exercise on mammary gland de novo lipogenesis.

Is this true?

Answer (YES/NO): NO